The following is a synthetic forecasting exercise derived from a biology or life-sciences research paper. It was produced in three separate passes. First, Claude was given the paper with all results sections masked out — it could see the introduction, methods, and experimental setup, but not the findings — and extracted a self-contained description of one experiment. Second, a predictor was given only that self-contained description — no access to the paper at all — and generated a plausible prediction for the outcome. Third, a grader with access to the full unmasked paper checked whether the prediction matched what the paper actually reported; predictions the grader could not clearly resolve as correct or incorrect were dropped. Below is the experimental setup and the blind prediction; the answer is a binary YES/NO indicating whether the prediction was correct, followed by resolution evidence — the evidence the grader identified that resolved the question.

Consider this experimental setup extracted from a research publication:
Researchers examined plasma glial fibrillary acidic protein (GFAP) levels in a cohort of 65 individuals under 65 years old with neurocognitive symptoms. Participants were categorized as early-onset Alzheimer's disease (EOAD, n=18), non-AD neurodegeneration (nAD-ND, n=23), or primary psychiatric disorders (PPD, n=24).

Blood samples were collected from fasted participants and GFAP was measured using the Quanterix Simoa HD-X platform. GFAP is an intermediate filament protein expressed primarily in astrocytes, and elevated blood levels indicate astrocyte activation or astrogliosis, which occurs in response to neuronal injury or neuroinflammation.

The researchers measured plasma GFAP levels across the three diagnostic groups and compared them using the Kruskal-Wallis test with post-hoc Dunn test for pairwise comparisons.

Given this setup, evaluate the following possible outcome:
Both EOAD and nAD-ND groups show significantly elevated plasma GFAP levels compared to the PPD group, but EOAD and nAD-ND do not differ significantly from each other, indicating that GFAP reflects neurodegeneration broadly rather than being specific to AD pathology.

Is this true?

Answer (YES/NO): NO